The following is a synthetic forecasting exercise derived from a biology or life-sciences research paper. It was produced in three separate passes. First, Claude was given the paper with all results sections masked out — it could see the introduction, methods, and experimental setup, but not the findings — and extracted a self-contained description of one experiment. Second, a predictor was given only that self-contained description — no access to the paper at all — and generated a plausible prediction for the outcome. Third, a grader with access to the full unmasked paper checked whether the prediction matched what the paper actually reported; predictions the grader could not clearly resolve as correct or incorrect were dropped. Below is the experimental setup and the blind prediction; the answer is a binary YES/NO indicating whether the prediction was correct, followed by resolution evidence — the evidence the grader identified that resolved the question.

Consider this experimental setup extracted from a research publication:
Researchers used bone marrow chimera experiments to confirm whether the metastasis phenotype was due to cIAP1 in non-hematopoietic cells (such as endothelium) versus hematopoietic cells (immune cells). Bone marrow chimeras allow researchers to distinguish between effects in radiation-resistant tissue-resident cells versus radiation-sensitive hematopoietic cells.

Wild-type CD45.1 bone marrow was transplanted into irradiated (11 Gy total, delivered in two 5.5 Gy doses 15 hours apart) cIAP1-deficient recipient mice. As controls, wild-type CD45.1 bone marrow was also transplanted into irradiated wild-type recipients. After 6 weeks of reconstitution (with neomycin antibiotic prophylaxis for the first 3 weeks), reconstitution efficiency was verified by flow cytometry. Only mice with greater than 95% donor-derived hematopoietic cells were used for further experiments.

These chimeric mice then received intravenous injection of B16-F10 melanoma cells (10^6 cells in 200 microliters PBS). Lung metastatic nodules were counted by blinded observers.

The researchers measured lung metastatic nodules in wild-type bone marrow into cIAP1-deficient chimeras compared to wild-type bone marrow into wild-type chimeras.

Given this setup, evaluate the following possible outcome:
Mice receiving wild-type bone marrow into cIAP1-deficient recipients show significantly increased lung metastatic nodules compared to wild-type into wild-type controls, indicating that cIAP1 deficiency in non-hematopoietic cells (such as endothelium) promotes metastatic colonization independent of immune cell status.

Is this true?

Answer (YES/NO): NO